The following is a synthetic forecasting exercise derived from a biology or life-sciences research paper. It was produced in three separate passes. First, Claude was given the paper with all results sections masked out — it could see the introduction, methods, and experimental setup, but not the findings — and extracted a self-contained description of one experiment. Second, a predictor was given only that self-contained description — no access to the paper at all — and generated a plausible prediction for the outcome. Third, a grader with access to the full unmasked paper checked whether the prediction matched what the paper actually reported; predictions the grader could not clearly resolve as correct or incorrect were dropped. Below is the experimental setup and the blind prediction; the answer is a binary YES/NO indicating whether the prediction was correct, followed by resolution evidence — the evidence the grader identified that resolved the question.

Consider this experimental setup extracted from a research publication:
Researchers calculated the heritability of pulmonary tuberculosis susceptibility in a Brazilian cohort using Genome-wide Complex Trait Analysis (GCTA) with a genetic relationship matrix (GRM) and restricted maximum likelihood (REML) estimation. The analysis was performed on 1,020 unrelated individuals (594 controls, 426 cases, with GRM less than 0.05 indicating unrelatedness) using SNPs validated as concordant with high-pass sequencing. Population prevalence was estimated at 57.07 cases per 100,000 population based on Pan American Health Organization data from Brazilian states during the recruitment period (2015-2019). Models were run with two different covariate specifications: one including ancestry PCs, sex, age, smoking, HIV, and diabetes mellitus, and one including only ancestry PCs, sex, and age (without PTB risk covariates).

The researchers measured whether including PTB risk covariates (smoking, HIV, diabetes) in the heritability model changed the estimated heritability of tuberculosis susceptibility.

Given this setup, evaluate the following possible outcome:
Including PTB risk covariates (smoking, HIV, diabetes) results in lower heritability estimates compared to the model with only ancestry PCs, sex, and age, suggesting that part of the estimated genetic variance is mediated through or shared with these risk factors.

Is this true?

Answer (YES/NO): NO